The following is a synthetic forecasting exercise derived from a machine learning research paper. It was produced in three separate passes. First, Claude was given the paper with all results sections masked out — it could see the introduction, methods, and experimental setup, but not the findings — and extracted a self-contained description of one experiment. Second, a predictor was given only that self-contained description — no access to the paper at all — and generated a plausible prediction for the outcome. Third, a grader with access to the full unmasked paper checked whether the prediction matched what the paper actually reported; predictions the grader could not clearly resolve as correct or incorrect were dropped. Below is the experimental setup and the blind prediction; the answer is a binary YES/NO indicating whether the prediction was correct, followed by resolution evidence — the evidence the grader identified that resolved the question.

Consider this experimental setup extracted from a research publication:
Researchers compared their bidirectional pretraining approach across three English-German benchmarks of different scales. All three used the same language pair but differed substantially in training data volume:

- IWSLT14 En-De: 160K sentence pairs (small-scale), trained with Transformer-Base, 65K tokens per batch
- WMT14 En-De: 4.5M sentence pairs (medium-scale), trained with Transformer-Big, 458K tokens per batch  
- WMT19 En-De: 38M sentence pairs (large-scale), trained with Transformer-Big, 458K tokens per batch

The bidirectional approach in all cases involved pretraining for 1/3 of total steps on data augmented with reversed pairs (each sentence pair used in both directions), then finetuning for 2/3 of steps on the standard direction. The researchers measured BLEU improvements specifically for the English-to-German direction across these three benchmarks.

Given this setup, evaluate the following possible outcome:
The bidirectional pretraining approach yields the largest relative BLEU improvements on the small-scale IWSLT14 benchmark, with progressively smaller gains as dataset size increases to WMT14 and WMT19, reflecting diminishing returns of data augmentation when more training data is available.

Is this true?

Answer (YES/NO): NO